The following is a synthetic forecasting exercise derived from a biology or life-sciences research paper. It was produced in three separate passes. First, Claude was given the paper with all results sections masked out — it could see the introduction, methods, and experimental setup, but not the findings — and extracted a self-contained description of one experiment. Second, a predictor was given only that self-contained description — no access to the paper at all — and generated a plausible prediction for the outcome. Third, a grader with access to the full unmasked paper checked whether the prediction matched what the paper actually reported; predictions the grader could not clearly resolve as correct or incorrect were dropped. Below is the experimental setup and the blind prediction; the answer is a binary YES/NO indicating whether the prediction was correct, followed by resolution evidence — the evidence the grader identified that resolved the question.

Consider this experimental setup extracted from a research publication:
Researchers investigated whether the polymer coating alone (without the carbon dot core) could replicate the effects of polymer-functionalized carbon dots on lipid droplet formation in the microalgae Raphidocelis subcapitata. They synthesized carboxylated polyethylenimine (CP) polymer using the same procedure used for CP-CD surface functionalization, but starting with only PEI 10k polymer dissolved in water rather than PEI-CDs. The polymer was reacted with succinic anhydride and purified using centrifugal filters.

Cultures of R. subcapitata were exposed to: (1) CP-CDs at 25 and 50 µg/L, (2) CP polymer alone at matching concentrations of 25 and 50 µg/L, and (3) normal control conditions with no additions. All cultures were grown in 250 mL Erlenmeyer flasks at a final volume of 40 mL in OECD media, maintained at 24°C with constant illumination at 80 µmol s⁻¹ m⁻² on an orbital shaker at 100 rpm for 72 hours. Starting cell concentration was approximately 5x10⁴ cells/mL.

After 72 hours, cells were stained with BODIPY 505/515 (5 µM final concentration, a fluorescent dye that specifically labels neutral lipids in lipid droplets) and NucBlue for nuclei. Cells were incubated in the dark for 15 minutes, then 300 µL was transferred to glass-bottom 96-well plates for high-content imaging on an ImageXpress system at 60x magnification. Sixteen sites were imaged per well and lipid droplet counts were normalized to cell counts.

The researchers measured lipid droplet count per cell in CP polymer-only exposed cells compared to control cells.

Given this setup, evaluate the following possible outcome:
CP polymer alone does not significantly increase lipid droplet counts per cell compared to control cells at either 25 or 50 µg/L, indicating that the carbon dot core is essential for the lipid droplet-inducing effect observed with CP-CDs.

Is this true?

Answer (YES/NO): NO